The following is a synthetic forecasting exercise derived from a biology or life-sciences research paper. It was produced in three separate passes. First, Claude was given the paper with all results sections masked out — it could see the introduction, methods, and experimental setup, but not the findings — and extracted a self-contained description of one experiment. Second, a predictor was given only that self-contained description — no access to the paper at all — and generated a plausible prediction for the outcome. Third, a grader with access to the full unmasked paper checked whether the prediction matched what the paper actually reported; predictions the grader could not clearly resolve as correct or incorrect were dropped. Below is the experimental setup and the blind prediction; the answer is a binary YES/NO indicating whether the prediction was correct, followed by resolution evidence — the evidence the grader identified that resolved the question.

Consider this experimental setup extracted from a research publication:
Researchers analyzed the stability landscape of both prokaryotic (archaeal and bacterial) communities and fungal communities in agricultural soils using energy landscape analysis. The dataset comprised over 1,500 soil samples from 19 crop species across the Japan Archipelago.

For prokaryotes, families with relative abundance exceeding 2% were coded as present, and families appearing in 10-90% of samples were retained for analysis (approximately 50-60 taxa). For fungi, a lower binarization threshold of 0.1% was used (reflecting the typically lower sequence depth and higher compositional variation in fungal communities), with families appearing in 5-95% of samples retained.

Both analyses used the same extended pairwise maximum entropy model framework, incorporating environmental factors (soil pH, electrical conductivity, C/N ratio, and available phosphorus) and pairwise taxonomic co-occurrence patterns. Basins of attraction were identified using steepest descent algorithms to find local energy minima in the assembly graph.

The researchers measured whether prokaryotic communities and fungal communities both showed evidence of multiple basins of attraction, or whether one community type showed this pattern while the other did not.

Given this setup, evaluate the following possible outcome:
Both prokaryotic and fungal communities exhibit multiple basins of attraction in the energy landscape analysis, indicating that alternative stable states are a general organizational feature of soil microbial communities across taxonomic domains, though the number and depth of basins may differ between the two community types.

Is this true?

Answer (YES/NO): YES